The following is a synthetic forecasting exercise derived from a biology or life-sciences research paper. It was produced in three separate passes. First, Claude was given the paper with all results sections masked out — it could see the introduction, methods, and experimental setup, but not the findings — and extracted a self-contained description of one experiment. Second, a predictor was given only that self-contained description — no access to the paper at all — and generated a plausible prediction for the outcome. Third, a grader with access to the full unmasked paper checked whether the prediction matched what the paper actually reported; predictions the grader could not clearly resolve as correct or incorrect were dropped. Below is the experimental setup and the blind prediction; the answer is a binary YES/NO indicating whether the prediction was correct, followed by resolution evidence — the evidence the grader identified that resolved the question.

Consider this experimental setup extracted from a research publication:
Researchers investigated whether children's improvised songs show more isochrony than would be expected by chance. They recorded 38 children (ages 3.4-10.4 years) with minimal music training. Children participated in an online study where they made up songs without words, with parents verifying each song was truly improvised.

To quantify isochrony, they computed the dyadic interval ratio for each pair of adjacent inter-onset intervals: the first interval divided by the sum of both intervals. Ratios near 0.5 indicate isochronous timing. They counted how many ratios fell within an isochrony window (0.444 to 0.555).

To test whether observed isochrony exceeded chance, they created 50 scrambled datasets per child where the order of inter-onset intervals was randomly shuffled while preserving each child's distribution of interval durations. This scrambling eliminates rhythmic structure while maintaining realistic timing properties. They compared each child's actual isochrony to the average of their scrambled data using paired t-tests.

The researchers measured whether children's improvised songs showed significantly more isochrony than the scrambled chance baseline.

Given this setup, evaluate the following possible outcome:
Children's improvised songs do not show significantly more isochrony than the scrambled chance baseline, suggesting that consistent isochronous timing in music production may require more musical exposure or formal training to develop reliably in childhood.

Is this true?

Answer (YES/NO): NO